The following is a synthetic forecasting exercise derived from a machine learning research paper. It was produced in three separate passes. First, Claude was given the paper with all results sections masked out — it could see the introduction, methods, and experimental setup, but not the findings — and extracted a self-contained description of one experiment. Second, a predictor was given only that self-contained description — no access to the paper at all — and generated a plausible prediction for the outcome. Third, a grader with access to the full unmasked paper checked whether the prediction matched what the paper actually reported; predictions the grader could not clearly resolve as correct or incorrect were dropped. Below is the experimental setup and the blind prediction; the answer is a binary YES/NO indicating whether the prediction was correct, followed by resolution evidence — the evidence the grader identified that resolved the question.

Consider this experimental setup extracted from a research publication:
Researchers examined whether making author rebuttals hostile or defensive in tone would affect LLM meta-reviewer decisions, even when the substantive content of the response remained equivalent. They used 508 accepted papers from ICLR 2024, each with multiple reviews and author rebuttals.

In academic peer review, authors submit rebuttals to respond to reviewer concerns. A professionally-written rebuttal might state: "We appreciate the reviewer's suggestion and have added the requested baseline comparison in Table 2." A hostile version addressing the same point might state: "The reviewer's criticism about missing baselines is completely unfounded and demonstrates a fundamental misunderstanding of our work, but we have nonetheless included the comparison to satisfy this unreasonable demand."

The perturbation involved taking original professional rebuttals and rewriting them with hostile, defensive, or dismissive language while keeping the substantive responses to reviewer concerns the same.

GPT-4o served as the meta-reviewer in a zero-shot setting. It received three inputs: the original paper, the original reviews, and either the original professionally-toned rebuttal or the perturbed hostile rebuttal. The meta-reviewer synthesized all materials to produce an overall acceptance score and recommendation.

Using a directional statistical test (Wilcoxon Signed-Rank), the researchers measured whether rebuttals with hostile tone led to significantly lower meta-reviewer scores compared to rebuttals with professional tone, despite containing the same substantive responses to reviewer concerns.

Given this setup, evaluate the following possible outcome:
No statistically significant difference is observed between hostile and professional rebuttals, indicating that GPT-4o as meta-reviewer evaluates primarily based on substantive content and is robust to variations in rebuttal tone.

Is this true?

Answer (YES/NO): NO